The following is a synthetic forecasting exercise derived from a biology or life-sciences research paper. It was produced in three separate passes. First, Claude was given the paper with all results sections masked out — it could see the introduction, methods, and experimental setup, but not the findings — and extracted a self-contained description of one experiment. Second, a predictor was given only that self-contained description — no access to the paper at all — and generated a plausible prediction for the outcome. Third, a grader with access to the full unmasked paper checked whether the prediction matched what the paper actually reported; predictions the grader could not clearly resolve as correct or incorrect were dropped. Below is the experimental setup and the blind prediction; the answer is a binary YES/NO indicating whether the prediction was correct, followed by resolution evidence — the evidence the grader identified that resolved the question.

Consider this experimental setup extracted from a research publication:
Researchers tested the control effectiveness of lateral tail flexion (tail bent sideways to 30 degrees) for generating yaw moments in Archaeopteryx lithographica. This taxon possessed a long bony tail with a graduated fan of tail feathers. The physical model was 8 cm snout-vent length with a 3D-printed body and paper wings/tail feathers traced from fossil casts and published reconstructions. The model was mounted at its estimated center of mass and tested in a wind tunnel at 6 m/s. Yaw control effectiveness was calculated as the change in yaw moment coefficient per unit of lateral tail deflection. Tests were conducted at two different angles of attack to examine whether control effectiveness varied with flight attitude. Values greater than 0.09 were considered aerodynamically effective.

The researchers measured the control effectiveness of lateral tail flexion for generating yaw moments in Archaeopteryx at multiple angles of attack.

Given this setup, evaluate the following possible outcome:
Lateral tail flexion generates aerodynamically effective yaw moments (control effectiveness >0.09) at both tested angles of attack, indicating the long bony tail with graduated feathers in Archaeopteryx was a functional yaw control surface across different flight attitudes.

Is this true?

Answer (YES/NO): NO